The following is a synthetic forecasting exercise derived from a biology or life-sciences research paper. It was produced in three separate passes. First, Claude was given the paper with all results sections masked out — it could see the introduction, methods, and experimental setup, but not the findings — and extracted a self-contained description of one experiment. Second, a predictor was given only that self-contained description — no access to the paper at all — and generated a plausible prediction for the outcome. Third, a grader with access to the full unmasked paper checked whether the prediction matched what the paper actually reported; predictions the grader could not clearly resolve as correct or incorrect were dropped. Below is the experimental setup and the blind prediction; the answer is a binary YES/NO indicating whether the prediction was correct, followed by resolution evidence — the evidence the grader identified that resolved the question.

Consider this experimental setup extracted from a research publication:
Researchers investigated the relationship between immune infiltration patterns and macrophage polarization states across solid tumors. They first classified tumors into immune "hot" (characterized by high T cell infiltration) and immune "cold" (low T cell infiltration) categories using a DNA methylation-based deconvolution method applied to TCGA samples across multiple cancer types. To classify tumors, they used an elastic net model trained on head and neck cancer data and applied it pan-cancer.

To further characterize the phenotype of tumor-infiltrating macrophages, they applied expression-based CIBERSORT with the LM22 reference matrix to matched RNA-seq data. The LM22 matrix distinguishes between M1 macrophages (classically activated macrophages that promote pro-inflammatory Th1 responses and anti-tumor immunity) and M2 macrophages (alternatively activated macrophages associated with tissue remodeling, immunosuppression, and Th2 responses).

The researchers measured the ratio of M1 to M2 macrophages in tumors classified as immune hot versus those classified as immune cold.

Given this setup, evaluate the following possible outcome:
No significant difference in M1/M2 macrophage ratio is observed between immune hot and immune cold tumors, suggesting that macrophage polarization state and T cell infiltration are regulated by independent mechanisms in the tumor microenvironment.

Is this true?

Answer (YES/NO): NO